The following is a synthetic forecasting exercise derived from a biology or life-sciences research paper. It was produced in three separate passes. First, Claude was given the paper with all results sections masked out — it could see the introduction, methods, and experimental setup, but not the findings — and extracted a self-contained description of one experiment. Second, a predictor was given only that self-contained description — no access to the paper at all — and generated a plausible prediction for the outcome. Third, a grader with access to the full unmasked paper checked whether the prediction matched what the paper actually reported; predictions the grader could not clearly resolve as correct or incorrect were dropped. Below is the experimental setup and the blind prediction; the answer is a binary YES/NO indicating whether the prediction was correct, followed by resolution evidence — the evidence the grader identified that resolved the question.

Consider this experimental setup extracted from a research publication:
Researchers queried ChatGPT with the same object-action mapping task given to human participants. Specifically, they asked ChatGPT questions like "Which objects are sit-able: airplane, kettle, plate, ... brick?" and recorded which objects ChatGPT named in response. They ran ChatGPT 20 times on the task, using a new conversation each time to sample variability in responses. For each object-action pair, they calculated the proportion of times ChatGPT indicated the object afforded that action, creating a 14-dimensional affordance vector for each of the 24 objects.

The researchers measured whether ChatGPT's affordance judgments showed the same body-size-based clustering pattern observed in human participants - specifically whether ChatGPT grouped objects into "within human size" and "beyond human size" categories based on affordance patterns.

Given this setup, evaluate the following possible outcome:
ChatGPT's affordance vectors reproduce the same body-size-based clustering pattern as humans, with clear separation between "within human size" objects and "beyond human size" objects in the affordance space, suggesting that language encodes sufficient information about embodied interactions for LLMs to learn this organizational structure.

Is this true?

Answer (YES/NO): NO